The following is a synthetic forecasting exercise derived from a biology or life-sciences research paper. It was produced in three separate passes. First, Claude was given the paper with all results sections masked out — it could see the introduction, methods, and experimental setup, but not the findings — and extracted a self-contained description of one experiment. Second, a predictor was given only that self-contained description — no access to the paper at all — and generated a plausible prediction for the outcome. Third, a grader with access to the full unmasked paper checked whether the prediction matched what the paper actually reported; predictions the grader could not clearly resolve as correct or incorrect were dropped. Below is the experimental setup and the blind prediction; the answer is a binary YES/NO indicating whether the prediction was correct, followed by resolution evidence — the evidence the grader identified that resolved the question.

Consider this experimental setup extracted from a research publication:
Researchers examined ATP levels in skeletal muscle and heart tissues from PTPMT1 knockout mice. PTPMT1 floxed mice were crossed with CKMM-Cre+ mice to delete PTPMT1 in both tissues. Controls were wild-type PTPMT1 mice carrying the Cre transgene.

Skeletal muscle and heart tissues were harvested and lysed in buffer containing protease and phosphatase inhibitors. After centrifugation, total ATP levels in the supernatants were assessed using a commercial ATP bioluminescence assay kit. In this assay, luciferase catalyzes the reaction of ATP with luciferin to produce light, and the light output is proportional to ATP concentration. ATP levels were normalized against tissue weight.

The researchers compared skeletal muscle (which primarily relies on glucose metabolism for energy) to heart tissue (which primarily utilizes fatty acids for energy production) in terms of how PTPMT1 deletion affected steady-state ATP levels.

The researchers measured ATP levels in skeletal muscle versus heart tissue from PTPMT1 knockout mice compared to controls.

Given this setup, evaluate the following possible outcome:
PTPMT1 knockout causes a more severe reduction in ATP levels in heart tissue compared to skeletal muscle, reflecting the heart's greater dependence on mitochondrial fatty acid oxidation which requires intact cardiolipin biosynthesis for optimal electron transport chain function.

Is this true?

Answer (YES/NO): NO